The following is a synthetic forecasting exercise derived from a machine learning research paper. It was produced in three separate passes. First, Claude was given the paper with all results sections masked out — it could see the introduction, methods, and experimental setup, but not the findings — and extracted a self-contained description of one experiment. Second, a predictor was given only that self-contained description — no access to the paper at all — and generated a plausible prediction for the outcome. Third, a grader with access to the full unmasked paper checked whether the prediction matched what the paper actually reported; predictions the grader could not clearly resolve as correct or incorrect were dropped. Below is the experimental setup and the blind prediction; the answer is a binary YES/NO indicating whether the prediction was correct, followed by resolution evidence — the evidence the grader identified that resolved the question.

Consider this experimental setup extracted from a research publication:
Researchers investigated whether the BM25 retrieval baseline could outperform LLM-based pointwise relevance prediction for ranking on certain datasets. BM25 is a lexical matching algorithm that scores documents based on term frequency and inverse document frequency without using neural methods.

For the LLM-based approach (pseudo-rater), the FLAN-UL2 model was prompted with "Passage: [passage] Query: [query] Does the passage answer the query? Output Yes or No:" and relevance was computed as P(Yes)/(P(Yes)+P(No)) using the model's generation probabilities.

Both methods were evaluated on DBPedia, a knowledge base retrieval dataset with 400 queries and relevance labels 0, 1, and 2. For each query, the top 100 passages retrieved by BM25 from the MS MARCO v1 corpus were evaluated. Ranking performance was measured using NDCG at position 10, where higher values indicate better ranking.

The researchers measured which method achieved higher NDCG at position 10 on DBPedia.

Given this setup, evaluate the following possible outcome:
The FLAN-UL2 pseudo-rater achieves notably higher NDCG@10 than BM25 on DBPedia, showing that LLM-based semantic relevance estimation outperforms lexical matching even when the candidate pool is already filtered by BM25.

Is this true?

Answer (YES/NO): NO